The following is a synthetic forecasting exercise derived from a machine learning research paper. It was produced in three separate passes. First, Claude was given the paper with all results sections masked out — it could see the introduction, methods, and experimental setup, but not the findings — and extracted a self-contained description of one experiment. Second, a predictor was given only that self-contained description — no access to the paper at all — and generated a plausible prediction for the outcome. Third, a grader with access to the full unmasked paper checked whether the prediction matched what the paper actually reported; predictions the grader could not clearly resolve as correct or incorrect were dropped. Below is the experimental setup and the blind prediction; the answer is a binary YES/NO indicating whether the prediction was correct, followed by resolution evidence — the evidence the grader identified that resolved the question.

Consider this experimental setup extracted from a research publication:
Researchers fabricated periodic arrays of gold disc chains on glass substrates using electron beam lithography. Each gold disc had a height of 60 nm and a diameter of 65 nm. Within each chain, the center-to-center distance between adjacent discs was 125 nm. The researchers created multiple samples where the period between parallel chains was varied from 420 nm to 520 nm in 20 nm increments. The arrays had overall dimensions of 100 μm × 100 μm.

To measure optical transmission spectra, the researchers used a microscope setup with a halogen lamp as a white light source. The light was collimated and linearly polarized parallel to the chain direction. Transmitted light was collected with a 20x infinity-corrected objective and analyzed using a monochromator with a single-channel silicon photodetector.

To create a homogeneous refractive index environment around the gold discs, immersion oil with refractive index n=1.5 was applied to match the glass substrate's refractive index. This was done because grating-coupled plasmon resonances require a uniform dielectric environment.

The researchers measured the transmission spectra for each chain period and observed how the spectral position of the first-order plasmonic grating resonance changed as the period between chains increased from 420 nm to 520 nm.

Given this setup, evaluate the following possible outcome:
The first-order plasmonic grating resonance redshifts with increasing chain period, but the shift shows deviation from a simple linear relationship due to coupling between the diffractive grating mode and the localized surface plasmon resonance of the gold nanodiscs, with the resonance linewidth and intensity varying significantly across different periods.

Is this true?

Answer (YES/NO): NO